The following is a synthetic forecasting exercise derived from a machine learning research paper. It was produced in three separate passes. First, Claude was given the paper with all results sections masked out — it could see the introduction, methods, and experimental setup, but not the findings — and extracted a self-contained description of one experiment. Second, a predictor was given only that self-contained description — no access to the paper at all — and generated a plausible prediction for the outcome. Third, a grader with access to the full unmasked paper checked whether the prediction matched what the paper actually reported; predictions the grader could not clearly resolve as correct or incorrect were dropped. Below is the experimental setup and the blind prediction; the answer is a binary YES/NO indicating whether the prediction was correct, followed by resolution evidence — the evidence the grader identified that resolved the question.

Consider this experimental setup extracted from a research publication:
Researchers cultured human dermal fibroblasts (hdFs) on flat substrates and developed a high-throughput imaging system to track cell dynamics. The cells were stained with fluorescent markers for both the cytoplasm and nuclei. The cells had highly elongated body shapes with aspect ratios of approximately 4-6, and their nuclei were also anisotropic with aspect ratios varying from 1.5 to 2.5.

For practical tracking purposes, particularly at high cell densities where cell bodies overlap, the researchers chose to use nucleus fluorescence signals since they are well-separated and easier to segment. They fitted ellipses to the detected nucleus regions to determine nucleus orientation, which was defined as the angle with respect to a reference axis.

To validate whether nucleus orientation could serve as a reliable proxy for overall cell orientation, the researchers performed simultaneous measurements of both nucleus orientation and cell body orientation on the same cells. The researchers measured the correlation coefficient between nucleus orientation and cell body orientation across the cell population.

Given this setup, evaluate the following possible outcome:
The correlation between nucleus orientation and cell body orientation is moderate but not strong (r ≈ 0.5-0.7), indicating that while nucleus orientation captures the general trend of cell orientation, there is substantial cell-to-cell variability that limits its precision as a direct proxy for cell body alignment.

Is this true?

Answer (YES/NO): NO